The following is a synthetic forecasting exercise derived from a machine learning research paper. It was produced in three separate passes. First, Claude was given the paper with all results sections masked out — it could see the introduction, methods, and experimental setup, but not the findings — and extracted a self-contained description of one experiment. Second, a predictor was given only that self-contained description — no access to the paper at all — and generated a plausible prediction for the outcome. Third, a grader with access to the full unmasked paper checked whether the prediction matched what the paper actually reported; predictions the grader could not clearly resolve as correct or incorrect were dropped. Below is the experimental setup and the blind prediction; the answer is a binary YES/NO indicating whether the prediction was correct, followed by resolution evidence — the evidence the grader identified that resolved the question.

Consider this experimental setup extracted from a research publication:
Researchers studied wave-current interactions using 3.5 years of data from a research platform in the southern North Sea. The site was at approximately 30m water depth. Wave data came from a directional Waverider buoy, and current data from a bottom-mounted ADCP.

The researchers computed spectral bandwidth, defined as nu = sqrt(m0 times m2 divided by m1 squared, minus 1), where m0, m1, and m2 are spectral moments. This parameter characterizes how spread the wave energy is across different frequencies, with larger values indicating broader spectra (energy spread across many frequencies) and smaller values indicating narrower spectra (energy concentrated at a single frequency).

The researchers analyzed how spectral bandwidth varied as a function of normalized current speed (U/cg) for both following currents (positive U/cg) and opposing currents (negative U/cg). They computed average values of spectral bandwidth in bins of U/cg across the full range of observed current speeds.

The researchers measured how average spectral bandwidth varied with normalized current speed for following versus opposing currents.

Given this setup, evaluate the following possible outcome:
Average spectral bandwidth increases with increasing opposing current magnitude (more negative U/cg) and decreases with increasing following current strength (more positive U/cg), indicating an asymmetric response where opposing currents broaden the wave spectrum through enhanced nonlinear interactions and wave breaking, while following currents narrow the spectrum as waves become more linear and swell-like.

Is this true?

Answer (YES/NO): NO